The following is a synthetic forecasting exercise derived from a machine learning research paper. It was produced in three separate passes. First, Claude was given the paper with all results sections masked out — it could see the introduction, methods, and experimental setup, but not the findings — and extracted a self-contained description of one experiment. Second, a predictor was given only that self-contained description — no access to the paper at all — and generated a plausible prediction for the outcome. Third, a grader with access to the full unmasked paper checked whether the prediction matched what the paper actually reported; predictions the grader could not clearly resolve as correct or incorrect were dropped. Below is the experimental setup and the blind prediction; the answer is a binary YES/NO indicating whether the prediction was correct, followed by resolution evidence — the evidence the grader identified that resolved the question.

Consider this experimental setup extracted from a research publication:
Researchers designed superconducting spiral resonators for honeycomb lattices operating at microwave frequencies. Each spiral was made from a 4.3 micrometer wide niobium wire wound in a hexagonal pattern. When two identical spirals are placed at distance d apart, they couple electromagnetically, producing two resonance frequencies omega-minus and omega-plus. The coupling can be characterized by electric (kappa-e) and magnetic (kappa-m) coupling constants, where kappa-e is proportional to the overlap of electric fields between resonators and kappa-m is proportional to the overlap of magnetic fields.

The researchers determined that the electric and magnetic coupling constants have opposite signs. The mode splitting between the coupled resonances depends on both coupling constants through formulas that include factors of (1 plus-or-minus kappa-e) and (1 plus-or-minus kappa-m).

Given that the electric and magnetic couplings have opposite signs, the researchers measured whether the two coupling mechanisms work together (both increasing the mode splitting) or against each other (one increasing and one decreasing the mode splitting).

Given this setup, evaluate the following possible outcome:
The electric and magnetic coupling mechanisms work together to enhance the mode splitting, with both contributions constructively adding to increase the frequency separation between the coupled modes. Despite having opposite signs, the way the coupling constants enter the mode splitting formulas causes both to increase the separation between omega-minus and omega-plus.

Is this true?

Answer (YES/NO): YES